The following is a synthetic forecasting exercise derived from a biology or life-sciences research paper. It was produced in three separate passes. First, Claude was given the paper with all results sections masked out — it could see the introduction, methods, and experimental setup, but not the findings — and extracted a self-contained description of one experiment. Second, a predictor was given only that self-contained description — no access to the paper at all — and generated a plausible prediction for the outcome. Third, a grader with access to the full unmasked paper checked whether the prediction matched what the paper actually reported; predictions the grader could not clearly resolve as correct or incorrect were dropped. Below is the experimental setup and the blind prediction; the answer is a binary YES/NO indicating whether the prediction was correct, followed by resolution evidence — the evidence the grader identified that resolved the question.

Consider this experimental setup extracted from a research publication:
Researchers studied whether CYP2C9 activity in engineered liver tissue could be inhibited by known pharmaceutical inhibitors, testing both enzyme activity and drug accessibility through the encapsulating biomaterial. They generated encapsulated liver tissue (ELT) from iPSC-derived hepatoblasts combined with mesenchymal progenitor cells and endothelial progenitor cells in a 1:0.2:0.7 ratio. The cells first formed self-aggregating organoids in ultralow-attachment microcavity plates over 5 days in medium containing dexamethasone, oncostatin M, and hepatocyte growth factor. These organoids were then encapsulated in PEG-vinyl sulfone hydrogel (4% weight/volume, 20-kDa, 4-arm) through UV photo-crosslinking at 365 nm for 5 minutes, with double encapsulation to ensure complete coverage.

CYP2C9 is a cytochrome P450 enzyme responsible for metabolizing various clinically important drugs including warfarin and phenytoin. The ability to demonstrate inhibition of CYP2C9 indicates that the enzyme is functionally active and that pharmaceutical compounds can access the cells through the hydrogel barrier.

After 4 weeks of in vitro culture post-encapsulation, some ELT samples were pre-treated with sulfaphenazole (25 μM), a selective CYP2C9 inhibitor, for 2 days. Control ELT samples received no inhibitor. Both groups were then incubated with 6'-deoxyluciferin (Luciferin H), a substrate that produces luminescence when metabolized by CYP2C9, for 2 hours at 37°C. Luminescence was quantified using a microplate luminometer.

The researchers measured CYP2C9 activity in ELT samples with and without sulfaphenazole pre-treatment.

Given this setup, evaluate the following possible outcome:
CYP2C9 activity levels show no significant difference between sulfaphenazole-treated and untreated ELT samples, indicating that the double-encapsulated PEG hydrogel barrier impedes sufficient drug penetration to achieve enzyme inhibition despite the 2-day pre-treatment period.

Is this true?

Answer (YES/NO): NO